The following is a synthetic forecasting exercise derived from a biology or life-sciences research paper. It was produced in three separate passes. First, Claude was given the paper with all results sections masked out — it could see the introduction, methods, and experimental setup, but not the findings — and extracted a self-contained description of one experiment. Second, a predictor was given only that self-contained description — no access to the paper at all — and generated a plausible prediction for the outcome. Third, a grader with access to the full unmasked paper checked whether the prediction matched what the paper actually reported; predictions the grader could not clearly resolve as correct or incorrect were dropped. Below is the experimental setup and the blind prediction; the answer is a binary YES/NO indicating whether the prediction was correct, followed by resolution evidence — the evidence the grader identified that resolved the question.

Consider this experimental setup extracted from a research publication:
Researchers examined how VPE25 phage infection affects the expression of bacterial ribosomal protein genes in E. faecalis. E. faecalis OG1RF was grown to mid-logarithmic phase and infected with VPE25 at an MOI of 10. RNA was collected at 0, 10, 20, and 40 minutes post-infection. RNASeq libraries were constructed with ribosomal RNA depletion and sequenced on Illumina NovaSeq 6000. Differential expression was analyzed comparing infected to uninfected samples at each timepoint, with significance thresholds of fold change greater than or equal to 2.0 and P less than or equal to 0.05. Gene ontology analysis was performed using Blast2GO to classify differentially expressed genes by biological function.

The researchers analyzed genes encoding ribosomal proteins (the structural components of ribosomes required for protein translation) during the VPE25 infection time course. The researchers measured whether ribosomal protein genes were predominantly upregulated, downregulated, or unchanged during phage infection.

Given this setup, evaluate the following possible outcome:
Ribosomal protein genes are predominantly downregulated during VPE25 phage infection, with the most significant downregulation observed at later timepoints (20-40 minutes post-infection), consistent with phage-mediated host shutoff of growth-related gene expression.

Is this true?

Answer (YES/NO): NO